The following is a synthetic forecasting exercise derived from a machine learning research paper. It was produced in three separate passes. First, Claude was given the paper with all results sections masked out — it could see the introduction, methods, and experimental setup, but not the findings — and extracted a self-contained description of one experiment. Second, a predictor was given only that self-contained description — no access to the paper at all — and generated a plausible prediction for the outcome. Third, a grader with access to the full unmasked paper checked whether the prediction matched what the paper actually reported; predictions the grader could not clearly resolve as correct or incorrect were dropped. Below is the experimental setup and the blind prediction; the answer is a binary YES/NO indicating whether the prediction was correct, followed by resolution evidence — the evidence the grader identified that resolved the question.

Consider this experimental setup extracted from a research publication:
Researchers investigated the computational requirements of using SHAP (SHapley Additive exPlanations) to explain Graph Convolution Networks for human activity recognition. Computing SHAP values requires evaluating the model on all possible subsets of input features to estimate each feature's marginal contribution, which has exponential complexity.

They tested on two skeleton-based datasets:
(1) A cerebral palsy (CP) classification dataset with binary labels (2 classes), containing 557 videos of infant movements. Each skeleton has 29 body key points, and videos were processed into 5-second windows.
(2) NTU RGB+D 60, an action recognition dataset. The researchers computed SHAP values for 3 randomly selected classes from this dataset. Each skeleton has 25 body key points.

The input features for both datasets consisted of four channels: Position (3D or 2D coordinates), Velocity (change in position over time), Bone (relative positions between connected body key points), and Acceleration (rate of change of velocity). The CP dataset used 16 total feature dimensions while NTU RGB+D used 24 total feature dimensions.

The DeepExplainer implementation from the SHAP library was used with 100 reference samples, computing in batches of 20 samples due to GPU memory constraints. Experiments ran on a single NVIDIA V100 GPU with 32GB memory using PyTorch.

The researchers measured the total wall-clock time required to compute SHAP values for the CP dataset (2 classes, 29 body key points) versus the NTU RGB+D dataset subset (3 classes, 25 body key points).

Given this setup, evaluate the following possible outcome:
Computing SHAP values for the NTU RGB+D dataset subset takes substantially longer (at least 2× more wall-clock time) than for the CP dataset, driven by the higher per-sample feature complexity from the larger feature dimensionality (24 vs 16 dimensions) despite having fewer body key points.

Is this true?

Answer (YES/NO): NO